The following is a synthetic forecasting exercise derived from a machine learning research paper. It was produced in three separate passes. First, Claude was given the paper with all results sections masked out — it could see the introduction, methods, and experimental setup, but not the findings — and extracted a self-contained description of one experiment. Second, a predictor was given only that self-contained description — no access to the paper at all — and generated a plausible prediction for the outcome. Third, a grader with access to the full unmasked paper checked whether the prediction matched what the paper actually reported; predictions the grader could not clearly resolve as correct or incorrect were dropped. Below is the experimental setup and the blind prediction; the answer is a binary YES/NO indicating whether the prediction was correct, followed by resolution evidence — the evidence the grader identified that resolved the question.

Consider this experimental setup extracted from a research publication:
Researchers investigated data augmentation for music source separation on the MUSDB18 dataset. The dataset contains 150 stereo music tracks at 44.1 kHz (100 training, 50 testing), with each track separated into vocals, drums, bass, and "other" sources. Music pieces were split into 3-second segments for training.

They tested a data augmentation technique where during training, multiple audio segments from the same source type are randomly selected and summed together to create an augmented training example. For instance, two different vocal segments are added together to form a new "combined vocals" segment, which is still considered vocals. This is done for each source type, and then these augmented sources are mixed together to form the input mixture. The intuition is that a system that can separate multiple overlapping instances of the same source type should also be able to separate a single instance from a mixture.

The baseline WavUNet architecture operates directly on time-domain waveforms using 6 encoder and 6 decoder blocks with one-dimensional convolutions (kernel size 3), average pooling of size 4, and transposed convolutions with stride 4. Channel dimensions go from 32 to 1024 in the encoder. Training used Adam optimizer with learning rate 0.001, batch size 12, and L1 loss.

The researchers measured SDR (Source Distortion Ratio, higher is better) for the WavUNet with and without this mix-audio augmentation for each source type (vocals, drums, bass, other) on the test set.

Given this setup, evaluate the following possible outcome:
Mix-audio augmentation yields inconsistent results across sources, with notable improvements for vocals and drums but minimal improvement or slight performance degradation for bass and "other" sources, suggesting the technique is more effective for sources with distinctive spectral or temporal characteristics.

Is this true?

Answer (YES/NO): NO